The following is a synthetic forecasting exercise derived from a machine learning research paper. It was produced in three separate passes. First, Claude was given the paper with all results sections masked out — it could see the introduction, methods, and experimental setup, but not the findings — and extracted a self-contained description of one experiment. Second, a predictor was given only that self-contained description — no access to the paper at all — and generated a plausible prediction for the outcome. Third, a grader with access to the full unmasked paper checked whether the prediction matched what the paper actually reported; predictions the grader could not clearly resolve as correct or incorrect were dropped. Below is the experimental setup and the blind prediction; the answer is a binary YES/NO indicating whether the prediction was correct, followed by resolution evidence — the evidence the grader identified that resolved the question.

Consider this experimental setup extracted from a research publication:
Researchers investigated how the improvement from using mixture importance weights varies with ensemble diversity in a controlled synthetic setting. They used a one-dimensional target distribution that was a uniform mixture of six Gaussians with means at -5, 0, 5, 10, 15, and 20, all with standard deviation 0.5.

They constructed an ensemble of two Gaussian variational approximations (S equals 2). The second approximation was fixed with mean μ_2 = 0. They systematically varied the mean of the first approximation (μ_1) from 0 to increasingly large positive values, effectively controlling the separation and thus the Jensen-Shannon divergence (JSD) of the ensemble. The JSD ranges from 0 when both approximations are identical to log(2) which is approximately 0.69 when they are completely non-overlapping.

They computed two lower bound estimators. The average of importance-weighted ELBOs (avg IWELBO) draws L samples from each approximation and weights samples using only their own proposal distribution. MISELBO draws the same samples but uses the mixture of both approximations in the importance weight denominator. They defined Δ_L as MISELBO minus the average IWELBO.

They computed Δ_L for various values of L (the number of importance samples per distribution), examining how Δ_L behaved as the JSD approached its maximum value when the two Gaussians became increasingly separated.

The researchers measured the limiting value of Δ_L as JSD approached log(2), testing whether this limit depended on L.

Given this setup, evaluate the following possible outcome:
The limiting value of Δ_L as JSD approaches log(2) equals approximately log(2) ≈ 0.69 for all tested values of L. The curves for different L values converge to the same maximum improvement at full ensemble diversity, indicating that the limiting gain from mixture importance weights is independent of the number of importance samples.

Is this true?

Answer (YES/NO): YES